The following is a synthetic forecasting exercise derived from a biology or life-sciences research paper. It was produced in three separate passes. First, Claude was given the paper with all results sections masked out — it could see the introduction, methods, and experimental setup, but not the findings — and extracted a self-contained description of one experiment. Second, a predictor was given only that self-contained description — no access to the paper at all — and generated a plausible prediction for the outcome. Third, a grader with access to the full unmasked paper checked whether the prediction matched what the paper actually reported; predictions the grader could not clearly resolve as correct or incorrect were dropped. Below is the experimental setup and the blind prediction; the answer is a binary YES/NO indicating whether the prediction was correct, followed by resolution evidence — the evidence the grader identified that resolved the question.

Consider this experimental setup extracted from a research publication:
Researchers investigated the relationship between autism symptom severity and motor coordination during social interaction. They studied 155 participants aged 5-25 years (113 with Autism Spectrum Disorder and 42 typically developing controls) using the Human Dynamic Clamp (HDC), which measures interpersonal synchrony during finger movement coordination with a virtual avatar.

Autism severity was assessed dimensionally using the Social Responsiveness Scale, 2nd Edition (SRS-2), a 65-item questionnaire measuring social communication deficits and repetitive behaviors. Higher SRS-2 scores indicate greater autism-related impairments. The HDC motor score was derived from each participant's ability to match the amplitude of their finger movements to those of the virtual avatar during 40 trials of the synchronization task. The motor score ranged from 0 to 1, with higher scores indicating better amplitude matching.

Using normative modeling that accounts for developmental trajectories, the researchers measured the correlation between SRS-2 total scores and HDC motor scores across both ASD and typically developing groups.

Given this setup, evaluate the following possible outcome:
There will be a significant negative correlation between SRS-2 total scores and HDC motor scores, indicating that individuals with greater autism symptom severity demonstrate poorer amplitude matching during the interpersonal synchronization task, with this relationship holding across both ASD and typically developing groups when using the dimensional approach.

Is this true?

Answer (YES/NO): YES